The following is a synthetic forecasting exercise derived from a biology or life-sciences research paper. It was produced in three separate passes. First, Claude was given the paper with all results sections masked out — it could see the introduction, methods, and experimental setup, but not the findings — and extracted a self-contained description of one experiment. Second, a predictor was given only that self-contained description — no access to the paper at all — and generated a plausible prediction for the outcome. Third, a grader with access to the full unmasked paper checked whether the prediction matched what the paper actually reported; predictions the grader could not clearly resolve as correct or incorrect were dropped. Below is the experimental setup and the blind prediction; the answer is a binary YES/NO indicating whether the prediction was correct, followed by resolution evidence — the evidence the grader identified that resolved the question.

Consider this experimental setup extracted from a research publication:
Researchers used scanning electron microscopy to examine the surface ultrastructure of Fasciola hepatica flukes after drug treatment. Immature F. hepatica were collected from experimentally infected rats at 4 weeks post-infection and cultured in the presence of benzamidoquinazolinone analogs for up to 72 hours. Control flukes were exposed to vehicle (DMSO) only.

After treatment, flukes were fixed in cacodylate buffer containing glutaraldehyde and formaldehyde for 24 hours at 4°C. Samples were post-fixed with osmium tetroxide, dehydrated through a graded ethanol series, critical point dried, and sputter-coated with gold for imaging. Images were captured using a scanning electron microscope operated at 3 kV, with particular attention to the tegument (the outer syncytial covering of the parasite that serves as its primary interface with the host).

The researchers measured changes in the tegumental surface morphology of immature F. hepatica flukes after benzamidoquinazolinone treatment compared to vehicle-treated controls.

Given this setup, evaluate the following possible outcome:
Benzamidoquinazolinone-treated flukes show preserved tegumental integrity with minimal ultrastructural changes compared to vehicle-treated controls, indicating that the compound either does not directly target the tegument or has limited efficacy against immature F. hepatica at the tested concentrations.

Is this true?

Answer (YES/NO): NO